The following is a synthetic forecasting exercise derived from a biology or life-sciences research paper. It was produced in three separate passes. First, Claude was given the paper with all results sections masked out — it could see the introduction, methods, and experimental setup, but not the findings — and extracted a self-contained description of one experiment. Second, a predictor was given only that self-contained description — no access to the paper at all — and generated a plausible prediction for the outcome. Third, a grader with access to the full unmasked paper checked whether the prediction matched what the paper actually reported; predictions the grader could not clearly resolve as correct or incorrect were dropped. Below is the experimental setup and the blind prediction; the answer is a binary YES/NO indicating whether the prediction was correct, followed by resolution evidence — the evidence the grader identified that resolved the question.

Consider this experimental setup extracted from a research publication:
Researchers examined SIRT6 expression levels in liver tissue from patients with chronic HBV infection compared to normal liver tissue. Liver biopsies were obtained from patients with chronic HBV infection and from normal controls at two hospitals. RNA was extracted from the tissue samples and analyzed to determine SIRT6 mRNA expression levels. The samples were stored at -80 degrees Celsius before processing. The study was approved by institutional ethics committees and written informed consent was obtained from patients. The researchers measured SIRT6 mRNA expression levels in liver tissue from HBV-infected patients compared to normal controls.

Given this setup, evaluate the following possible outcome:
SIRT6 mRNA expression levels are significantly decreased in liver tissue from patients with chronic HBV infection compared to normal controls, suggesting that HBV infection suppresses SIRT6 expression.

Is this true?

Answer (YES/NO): NO